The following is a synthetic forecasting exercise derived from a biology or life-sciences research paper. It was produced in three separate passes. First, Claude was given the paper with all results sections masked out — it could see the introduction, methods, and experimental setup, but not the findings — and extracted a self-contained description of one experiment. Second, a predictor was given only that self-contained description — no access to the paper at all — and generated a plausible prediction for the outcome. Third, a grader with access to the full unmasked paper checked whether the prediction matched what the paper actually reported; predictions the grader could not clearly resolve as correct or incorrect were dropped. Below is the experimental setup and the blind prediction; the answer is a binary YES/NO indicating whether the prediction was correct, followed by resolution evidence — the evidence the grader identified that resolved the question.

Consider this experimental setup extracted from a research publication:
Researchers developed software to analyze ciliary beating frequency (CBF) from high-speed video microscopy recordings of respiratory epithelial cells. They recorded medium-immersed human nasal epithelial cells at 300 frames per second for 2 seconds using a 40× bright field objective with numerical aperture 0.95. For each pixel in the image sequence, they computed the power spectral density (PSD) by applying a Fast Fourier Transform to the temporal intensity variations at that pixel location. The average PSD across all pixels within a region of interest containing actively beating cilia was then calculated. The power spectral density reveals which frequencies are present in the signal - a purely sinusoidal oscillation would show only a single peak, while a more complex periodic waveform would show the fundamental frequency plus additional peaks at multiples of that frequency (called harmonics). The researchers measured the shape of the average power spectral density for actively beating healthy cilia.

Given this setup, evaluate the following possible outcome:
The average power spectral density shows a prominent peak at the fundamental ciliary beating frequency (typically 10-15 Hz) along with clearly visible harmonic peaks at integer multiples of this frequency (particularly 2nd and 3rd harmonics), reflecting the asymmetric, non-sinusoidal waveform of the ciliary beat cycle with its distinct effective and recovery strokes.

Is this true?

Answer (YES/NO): YES